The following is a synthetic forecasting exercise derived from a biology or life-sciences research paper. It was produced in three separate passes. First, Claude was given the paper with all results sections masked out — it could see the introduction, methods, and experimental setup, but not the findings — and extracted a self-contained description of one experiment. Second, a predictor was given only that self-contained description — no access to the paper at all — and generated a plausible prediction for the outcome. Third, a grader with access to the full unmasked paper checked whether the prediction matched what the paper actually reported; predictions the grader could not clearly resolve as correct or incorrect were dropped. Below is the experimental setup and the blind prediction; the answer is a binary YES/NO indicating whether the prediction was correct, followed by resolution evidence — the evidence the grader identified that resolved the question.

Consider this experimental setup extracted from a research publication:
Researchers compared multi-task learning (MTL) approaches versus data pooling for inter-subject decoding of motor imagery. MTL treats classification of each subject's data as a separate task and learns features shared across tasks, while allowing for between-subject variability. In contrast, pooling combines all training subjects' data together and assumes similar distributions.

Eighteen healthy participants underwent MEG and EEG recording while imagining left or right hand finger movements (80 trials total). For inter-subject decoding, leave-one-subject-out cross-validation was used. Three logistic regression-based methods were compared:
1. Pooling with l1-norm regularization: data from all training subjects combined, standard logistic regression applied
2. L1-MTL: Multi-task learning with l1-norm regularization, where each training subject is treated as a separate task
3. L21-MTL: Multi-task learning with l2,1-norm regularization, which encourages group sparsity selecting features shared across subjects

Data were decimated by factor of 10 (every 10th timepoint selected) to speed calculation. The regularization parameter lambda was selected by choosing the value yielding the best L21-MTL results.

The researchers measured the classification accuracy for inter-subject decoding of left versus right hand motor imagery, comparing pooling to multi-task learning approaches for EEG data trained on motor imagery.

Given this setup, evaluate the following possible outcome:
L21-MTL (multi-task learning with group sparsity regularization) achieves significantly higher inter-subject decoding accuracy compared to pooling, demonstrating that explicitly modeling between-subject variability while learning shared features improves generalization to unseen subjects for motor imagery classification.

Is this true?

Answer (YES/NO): YES